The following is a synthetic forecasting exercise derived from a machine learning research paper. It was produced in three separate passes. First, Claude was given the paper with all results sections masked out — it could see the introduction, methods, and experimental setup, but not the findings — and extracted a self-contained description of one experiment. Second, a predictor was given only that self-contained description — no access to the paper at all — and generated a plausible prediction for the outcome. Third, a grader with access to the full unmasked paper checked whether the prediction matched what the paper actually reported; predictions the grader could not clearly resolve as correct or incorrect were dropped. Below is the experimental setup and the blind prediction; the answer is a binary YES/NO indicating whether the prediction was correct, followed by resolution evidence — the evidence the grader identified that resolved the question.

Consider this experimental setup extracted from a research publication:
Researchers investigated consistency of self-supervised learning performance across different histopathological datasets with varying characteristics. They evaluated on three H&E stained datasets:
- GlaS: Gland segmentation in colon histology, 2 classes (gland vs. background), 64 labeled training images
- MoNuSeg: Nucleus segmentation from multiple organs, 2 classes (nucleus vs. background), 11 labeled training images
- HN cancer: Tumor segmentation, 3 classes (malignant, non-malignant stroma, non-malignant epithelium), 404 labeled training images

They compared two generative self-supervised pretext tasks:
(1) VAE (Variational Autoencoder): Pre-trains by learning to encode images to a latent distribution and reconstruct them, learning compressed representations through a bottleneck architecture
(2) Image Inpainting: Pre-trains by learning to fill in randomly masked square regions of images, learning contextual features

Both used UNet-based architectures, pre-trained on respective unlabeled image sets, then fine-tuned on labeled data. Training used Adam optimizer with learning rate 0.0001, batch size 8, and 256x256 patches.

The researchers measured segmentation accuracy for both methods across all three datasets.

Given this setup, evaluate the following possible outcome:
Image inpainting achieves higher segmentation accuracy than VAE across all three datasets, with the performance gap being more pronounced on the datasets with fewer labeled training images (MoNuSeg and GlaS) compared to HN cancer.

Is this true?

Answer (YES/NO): NO